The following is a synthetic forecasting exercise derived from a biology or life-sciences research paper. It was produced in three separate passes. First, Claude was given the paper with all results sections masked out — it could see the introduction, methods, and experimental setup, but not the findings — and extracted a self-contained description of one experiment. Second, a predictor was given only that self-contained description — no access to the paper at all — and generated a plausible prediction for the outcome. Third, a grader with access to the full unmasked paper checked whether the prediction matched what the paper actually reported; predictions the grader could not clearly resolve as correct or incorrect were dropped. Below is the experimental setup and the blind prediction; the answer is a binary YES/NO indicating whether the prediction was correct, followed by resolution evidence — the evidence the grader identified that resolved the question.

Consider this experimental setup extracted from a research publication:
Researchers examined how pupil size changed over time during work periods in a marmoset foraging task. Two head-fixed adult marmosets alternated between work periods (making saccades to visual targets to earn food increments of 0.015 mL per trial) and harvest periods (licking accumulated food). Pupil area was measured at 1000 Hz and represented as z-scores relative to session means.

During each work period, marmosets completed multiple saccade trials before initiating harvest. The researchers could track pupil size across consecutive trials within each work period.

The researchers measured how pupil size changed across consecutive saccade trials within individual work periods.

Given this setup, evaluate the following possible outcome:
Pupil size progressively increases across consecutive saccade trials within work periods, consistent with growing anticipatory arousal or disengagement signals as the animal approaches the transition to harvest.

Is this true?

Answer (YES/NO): NO